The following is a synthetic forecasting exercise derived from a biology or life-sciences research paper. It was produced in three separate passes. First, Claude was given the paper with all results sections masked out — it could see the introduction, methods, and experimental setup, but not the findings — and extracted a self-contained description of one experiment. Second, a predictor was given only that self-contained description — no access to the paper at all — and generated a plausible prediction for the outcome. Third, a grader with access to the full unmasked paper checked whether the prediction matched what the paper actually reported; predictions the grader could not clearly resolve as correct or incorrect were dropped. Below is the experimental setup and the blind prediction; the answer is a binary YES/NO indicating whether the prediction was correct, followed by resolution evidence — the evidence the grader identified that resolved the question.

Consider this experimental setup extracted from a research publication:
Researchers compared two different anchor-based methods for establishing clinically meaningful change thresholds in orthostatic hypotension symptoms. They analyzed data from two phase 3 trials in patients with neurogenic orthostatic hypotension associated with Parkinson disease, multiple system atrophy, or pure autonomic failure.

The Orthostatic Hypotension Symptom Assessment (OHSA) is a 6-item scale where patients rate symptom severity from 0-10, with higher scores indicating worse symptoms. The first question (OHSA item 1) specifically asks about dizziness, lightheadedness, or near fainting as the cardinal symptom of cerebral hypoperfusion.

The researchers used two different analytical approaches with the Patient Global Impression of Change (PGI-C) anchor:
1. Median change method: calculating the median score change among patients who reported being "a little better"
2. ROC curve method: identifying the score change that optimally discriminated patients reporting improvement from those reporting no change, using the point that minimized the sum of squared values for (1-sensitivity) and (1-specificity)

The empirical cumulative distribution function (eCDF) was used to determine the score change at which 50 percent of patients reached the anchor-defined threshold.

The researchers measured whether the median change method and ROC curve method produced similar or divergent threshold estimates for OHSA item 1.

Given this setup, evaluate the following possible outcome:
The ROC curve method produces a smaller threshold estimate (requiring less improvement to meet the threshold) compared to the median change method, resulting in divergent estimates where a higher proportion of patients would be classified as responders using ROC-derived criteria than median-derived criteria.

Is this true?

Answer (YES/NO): YES